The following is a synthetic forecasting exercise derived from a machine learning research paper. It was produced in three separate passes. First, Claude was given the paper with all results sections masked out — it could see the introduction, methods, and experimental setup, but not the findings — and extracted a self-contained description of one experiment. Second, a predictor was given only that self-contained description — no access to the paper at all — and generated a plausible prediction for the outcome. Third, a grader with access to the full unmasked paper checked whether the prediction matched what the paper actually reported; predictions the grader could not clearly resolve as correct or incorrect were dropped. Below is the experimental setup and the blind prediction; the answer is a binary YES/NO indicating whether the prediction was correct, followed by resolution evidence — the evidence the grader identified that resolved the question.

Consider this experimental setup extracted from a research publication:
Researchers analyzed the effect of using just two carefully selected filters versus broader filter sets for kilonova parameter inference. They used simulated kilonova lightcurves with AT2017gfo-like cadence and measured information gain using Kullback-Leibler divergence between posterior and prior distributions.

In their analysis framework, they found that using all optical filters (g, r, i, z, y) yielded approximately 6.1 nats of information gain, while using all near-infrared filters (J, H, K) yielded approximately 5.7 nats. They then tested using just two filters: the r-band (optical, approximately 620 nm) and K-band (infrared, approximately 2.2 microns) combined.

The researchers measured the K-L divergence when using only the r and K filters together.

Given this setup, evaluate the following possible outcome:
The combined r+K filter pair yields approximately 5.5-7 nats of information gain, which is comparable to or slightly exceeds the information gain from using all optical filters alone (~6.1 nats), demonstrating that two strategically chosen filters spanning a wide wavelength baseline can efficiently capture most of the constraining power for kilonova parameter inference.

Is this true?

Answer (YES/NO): NO